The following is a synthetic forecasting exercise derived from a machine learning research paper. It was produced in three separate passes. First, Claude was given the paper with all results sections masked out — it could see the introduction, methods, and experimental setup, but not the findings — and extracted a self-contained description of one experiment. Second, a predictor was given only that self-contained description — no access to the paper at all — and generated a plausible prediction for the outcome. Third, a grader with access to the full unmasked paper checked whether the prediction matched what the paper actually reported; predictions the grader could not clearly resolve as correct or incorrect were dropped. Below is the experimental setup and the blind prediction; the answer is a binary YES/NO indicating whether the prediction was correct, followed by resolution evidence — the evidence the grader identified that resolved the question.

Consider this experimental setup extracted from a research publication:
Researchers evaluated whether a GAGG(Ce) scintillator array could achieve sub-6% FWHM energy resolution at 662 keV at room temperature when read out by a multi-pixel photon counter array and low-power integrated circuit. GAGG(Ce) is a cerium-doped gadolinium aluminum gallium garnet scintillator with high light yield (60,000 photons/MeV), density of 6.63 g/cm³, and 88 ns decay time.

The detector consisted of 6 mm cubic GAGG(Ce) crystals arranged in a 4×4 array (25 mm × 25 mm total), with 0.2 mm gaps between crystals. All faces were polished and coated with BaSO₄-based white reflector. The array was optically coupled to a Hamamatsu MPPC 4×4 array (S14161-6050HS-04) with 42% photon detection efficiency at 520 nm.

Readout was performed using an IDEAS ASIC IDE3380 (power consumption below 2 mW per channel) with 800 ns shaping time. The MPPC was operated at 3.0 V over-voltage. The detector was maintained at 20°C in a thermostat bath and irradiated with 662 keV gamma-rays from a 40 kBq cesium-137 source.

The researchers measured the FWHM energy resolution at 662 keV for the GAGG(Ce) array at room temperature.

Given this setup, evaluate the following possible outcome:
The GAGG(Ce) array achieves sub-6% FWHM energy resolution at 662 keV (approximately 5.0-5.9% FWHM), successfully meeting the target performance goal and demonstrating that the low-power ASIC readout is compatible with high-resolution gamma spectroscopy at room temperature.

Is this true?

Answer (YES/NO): NO